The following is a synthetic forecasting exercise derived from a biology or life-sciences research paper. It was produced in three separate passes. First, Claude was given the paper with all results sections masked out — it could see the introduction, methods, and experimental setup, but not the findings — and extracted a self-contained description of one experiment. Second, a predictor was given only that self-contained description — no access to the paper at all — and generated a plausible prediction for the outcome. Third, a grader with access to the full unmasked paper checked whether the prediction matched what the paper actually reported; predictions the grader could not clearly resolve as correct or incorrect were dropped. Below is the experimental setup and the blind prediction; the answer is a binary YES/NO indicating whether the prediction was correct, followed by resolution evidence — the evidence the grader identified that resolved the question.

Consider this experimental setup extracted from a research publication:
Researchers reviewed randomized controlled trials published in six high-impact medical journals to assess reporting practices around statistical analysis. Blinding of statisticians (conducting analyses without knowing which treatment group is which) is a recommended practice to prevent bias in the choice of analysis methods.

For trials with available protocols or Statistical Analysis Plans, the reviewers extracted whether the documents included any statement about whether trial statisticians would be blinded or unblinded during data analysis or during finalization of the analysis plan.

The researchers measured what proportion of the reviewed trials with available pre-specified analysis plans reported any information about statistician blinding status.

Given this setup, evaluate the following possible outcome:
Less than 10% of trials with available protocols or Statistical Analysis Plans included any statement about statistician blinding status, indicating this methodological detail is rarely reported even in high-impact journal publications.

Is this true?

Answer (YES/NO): NO